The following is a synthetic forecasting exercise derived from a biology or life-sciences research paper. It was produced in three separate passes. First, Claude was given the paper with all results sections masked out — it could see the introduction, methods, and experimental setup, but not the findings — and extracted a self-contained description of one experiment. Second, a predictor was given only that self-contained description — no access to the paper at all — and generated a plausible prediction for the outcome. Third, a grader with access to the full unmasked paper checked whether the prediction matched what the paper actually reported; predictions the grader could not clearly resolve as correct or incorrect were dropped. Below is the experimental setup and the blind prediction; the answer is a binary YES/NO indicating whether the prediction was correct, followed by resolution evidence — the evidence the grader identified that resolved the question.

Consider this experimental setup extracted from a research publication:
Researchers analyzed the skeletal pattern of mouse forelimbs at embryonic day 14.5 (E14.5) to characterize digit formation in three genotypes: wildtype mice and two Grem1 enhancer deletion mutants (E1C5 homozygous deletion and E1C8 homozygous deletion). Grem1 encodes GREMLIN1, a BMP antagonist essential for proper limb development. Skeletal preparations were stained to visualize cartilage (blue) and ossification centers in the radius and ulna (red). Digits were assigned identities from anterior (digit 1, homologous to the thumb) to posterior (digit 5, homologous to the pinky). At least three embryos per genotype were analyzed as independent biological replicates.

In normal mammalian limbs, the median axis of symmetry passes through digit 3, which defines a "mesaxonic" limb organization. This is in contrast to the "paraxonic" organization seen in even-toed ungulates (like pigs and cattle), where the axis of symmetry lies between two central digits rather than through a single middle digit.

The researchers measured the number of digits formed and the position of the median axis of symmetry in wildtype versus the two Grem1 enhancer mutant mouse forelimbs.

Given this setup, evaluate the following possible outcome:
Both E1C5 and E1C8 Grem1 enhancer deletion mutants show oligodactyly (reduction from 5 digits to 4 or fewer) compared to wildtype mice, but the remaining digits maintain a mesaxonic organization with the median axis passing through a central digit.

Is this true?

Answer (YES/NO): NO